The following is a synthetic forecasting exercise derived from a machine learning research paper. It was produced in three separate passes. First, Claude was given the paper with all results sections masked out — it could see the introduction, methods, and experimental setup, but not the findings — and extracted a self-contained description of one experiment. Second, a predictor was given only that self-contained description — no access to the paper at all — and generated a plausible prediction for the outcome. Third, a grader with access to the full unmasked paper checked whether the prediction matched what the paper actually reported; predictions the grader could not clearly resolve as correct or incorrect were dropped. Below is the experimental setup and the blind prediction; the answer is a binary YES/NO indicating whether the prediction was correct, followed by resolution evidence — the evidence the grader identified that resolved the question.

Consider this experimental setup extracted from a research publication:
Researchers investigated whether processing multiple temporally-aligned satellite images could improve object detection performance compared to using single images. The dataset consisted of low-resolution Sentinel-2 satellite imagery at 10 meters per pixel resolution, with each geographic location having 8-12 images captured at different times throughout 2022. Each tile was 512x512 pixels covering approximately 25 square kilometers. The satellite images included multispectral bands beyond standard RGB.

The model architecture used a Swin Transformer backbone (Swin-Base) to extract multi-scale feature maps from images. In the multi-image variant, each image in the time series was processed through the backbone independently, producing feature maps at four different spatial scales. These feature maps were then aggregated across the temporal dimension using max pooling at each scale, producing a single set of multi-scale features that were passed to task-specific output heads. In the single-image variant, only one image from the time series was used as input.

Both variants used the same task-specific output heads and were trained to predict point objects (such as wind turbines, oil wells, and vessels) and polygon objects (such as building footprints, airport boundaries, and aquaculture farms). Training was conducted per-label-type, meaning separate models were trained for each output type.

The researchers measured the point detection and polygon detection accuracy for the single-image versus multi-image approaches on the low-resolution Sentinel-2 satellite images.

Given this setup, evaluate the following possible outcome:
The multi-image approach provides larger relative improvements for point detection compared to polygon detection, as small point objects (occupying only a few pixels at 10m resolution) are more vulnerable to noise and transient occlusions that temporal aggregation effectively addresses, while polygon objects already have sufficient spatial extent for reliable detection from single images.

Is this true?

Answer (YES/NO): NO